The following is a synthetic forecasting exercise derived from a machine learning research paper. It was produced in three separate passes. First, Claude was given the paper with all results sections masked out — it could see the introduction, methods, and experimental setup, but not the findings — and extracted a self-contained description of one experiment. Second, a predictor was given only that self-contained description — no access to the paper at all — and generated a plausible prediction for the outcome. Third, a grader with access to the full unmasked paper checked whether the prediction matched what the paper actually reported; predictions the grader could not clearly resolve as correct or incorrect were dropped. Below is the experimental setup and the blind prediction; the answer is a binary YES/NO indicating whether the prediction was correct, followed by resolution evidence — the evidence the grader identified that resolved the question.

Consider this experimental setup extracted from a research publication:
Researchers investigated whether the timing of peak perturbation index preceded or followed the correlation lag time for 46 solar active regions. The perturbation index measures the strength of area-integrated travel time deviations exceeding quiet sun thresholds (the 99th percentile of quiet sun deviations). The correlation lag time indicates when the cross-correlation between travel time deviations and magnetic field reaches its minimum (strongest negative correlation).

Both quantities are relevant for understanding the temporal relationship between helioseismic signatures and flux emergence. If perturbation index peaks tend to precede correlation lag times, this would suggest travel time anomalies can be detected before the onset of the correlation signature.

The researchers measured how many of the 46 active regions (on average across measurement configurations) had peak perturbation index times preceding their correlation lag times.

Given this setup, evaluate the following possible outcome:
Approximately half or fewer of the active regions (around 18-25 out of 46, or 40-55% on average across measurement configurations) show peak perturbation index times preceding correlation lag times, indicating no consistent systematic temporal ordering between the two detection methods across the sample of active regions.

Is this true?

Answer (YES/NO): NO